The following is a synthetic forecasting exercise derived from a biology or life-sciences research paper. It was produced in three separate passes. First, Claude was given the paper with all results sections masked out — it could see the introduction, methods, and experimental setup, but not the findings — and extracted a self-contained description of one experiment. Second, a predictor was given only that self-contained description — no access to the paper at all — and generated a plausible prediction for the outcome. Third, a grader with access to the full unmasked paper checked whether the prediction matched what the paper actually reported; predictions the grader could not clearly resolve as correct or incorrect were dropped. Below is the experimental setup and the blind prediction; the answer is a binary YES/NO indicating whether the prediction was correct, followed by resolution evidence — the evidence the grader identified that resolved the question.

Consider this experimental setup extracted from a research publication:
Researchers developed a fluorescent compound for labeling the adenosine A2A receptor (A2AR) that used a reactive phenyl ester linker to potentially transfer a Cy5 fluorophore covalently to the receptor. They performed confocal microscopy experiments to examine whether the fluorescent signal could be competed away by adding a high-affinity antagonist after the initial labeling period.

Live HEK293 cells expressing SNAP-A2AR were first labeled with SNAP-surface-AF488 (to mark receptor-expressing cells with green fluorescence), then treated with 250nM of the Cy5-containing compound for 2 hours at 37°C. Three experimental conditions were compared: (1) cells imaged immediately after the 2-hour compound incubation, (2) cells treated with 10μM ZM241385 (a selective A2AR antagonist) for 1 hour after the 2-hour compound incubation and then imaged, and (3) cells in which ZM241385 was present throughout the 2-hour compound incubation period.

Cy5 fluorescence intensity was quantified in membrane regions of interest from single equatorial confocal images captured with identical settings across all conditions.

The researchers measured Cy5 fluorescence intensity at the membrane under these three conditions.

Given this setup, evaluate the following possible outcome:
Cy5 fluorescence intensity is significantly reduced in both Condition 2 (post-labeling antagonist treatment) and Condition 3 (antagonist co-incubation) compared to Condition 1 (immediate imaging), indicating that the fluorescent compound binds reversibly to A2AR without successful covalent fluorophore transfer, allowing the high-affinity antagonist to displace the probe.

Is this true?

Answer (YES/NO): NO